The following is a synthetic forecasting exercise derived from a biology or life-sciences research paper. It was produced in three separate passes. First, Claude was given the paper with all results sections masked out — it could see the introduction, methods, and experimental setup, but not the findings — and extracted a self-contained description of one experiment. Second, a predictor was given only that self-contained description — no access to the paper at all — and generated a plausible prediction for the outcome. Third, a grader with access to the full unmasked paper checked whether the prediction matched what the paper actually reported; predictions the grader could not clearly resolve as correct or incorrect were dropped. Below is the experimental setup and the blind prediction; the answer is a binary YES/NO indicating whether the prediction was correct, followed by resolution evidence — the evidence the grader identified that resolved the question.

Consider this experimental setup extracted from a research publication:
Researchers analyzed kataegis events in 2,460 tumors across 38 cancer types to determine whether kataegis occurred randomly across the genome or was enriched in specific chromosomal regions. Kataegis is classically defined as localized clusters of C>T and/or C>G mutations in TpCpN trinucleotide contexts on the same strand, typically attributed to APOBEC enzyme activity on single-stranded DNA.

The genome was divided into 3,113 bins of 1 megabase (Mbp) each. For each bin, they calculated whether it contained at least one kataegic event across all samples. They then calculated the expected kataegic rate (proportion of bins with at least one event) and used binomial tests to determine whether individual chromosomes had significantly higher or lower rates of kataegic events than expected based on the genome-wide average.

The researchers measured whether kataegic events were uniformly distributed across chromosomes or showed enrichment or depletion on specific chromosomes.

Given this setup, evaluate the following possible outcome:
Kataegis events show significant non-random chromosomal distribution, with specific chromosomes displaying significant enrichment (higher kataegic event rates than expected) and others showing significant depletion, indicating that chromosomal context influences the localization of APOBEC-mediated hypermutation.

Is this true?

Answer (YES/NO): NO